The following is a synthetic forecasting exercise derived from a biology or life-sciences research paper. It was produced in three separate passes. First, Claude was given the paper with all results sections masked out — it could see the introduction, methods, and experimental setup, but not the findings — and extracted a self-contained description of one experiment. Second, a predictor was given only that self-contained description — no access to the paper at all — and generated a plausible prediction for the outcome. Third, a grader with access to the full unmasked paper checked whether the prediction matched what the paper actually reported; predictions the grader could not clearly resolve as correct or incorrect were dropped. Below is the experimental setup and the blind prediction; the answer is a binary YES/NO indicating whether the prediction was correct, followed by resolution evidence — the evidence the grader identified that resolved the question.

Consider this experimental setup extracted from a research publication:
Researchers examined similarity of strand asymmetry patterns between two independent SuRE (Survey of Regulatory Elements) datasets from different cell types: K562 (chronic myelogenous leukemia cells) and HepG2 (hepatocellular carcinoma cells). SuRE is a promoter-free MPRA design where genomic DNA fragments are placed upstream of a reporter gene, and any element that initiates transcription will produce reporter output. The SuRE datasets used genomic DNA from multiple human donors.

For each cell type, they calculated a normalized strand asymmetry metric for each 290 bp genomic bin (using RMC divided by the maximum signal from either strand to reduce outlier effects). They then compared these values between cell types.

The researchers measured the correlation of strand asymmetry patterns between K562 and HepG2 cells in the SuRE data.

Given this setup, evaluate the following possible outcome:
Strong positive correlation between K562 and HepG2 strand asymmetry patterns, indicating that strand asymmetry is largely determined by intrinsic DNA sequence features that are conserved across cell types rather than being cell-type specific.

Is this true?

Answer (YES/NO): YES